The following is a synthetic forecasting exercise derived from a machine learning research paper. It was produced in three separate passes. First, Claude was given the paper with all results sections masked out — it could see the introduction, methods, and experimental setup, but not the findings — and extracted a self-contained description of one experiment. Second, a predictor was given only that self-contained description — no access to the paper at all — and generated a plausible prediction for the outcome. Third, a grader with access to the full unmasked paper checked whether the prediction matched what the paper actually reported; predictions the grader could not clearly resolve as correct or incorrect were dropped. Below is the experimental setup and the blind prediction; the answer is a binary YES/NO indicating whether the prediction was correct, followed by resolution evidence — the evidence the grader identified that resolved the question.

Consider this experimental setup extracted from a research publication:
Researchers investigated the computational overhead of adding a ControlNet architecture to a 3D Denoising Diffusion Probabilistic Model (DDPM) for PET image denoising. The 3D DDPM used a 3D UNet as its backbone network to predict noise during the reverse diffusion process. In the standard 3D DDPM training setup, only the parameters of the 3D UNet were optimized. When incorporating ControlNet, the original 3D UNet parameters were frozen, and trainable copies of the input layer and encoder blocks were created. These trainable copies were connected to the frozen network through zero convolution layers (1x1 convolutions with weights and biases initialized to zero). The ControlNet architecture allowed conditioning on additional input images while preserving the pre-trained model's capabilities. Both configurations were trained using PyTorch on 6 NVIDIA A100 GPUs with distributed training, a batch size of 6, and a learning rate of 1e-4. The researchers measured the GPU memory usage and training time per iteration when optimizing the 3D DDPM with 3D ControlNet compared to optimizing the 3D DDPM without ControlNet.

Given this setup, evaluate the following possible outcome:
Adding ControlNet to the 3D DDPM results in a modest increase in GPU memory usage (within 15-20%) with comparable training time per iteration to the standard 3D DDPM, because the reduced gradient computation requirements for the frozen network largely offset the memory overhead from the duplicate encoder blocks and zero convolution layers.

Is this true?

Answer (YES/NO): NO